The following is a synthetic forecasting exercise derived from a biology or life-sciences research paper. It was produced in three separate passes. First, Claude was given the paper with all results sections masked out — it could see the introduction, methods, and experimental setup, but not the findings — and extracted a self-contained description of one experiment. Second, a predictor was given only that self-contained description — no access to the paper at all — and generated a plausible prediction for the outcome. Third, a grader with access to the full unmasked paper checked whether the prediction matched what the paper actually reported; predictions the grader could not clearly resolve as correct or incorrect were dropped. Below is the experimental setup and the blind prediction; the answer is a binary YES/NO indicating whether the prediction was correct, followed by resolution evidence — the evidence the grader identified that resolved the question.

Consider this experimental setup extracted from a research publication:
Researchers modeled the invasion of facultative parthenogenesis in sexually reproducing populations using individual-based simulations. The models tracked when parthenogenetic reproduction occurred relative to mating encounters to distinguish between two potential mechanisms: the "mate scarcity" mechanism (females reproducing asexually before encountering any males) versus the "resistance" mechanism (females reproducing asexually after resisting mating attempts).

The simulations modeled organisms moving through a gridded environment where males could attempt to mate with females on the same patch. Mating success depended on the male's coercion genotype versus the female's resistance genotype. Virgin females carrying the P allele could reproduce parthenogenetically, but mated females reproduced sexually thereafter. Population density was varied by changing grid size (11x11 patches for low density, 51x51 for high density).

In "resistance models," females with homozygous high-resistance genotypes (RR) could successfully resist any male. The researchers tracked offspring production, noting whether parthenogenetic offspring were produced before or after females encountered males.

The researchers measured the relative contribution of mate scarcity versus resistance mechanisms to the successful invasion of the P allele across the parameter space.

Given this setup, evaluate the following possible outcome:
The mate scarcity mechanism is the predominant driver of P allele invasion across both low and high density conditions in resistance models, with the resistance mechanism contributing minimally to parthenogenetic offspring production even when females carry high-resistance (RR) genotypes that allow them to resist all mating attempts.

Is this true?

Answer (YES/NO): NO